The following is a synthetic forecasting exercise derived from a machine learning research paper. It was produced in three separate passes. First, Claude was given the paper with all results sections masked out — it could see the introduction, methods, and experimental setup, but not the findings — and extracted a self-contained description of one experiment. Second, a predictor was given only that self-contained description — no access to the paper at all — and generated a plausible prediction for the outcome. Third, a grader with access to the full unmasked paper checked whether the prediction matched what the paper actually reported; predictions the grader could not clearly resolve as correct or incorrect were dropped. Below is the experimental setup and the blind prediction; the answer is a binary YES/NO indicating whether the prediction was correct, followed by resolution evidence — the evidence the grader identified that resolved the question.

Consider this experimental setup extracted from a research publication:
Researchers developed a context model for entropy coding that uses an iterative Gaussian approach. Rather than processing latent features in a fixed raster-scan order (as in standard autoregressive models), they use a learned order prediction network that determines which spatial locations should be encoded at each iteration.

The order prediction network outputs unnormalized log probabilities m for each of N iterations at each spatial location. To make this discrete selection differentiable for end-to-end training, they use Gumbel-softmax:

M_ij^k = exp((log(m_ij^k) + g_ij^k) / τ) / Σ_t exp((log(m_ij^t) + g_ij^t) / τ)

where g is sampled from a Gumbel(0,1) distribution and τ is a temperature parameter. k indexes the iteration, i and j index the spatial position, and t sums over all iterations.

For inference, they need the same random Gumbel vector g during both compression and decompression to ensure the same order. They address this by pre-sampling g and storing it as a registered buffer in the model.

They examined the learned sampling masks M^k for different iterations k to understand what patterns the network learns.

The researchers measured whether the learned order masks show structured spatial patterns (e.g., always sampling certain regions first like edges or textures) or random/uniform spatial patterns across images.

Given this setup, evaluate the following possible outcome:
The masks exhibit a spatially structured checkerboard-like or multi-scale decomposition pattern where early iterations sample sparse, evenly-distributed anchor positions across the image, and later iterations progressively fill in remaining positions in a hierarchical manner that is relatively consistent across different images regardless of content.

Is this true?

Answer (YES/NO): NO